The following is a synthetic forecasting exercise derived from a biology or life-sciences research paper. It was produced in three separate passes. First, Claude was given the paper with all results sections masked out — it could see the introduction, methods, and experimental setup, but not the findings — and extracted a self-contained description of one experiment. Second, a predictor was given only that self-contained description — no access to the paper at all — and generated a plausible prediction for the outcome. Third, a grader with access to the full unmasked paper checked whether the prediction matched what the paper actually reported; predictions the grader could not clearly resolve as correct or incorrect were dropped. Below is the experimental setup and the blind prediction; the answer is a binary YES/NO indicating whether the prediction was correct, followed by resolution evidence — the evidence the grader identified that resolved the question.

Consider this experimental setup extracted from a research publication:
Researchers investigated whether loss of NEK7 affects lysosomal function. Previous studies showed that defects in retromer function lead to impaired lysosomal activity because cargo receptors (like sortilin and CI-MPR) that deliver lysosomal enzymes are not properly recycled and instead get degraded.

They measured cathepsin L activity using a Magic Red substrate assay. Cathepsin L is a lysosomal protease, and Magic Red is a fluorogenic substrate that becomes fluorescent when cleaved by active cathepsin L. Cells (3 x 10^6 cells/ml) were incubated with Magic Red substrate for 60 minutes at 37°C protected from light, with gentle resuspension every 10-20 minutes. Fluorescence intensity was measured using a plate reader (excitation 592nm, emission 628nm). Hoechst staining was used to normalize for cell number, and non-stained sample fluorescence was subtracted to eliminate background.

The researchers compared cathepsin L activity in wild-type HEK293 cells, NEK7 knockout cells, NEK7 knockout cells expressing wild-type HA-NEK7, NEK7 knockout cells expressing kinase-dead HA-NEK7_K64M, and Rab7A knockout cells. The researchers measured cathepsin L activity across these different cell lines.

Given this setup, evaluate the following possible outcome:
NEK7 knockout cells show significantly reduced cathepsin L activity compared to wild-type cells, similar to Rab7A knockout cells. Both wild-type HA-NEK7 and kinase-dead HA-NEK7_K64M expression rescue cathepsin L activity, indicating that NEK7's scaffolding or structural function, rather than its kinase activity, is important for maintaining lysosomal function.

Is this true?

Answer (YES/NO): NO